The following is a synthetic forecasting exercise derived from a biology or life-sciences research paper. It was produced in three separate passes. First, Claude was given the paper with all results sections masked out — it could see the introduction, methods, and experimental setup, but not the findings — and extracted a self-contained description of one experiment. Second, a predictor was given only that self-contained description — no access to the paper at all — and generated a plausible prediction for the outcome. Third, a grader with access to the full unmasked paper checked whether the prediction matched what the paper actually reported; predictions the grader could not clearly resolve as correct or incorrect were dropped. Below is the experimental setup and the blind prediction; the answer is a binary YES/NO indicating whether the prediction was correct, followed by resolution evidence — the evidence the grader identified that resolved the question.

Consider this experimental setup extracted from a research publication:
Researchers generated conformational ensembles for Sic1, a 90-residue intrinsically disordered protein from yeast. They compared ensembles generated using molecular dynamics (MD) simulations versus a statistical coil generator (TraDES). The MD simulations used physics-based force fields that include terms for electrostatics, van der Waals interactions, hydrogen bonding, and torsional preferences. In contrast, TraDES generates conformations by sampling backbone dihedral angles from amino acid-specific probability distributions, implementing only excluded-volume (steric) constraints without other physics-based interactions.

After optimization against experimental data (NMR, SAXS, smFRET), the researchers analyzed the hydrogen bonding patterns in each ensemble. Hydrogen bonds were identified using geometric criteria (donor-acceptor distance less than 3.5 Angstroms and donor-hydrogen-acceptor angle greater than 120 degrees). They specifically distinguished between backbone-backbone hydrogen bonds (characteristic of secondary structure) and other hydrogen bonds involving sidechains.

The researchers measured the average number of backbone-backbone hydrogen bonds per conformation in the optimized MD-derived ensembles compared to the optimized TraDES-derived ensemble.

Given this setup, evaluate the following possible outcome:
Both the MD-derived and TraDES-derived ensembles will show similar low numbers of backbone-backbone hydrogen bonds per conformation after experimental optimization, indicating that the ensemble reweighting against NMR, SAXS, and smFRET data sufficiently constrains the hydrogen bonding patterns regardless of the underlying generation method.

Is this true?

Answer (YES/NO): NO